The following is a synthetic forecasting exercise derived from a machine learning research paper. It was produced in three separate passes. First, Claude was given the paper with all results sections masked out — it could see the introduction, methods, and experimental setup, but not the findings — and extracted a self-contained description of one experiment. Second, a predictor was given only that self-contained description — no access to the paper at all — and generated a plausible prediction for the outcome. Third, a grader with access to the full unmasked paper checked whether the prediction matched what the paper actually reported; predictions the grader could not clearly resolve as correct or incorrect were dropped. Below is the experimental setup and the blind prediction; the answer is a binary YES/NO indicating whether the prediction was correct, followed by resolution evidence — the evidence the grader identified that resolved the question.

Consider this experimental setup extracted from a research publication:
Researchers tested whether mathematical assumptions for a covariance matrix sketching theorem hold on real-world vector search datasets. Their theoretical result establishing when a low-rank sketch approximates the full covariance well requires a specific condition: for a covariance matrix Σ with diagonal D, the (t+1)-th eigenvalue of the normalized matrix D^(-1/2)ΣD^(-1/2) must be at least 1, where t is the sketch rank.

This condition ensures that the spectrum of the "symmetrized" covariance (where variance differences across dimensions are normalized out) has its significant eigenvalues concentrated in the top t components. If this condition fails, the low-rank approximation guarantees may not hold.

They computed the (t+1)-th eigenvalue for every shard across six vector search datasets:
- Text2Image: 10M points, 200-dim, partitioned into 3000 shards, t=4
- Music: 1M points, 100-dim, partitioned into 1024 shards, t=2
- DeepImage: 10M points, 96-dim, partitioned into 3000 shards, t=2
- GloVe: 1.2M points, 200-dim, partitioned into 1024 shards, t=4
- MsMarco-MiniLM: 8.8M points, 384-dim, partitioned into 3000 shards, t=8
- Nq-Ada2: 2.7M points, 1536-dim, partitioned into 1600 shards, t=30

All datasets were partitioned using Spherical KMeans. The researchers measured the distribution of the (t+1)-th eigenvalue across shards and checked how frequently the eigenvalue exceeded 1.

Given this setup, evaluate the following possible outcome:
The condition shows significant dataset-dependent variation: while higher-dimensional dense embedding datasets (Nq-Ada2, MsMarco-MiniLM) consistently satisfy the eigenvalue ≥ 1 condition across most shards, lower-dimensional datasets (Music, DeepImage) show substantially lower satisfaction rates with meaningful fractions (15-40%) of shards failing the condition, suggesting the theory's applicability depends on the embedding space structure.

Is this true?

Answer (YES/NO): NO